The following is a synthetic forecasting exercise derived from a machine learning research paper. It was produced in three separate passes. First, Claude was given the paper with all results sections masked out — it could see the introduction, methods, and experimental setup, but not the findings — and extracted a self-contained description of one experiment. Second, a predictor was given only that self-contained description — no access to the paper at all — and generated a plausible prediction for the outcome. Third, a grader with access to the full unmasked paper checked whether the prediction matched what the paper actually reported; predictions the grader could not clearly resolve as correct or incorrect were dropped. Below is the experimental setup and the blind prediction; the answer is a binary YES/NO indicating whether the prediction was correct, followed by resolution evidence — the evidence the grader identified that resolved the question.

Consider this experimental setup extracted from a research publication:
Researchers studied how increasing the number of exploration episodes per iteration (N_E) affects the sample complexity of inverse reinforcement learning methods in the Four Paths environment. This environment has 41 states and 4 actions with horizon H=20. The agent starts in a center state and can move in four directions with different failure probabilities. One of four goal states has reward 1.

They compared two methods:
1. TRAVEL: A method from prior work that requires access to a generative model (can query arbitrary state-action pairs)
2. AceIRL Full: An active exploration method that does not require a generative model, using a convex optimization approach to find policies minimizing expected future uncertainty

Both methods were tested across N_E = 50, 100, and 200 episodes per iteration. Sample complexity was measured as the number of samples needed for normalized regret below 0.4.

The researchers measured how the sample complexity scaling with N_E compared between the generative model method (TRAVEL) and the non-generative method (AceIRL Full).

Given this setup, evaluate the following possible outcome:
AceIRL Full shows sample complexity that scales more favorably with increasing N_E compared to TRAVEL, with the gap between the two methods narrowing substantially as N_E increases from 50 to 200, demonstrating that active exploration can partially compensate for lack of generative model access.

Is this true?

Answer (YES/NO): YES